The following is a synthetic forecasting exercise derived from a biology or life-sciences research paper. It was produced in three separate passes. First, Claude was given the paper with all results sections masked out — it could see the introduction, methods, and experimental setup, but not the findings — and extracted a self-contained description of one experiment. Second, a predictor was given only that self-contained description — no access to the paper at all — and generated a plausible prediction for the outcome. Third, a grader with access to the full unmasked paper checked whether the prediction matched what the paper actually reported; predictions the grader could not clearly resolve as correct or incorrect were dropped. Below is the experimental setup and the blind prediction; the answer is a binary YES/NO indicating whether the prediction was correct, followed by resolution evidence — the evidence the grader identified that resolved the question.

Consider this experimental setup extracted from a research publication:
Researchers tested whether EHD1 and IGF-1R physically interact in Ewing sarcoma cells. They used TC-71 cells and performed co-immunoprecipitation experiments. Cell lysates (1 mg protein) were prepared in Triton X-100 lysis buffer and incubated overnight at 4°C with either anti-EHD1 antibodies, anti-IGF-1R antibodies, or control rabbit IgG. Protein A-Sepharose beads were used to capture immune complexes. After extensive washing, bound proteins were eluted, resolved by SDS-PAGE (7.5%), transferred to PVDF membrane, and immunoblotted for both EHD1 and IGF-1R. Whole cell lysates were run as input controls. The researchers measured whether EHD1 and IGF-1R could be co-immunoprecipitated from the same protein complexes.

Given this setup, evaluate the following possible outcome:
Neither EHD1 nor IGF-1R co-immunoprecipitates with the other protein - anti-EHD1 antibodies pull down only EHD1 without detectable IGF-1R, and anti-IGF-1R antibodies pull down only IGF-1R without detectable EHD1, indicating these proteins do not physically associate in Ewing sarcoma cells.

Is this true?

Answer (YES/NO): NO